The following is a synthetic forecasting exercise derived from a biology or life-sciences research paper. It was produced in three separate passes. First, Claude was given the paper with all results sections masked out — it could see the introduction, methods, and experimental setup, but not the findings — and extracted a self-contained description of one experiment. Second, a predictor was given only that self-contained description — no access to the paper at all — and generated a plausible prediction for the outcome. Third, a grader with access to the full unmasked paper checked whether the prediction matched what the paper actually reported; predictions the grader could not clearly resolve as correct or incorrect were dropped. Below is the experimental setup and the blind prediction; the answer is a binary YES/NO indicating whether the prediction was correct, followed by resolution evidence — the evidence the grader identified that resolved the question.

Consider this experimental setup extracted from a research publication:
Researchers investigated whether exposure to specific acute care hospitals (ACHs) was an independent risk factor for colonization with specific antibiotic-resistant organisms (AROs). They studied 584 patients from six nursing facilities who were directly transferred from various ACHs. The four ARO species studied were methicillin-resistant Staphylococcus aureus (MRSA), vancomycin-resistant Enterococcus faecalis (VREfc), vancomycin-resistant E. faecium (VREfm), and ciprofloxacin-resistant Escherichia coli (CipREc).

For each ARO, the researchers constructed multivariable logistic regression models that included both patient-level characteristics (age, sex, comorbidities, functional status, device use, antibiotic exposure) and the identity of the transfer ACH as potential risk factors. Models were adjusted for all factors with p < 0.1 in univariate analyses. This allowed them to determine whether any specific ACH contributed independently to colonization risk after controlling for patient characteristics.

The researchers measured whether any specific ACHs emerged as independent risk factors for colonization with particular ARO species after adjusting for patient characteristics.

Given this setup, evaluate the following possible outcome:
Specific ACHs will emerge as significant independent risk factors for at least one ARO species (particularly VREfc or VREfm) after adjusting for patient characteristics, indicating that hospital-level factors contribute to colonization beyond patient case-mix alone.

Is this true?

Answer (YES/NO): YES